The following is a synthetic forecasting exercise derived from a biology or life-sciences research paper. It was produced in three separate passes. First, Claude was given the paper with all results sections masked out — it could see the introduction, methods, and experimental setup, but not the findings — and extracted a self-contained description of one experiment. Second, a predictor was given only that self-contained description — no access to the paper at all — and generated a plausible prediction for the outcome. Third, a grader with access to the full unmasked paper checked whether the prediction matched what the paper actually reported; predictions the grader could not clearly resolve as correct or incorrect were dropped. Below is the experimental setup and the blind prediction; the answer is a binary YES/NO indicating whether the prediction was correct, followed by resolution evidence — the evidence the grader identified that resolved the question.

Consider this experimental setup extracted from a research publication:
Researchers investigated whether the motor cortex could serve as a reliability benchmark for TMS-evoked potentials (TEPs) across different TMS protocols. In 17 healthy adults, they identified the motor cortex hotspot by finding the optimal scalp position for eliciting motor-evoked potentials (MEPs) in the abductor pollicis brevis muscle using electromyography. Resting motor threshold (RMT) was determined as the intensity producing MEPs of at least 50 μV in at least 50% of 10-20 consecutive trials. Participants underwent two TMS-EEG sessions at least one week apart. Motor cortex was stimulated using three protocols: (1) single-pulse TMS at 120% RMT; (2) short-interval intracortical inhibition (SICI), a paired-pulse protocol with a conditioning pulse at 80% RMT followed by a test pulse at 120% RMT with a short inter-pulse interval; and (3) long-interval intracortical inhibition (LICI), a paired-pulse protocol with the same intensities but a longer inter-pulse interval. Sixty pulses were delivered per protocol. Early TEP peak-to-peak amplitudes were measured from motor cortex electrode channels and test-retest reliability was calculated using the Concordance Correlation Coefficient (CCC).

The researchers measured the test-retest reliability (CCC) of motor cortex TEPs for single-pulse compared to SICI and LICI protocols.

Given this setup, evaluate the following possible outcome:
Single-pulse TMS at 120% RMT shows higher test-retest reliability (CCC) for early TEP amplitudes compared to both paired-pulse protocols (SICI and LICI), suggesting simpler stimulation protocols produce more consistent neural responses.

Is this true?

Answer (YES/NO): NO